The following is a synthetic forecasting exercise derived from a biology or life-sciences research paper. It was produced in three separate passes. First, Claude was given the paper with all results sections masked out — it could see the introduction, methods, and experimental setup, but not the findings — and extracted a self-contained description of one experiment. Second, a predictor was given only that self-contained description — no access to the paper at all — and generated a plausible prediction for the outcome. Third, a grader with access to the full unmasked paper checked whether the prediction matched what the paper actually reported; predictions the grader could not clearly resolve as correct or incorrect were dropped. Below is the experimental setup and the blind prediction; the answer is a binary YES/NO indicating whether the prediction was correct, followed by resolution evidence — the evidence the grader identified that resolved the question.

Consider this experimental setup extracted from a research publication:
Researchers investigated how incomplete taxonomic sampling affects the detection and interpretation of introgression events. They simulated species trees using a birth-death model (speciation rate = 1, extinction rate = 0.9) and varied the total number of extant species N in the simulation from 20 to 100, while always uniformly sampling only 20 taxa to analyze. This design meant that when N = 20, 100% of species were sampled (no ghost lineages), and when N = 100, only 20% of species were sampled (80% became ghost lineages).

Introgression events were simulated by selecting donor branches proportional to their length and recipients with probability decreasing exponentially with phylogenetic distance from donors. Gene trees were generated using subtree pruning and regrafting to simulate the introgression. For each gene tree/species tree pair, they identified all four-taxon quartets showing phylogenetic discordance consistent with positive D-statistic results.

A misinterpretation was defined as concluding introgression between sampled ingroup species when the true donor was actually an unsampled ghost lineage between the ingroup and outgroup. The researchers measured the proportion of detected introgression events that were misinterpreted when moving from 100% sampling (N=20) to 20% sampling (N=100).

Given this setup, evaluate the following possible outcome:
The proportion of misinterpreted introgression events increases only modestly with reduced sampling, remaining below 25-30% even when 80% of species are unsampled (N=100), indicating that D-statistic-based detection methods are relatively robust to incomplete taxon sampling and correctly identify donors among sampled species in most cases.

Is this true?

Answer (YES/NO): NO